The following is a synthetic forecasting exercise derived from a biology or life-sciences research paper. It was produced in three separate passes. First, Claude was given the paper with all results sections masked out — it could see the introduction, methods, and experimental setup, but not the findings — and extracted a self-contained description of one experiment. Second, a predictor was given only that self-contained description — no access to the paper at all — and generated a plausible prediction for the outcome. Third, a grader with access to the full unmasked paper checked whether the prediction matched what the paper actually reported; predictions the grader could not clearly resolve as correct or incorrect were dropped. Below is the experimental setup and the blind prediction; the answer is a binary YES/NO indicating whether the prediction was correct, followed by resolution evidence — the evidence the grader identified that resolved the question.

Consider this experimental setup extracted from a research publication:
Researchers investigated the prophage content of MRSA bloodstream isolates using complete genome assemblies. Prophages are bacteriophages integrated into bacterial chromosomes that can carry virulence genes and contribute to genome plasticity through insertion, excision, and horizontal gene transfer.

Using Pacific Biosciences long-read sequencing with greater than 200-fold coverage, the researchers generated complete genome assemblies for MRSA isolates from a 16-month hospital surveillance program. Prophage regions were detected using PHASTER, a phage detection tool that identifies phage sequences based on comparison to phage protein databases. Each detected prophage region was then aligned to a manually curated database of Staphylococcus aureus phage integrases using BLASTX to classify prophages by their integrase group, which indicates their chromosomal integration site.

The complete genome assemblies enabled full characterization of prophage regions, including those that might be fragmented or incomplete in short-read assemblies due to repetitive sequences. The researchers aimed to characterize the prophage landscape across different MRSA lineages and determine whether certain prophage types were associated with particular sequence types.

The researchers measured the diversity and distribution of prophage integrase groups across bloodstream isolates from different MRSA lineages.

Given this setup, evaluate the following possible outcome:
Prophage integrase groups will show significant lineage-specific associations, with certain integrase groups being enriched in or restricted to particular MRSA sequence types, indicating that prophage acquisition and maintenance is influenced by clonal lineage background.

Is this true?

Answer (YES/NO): YES